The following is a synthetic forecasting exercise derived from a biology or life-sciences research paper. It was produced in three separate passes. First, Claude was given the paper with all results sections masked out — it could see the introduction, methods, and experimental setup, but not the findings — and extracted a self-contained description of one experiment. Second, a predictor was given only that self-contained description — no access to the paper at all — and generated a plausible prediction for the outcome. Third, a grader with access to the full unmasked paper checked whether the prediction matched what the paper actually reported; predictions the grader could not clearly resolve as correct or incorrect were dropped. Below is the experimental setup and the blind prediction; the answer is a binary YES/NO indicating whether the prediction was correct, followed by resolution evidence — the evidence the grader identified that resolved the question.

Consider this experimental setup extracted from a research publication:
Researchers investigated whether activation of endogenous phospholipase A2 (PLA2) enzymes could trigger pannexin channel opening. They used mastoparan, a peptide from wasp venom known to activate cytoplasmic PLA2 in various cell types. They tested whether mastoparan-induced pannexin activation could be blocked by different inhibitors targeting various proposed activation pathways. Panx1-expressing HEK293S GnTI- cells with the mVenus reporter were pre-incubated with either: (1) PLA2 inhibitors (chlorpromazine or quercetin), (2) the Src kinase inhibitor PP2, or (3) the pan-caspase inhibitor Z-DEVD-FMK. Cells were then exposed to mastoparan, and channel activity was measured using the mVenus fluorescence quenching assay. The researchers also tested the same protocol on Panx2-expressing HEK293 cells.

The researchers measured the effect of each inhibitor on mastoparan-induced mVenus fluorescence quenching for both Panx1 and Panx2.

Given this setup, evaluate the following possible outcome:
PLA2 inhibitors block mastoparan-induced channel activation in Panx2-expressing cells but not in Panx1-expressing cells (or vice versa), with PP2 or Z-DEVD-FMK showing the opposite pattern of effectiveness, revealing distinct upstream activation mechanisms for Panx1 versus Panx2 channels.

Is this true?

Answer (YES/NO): NO